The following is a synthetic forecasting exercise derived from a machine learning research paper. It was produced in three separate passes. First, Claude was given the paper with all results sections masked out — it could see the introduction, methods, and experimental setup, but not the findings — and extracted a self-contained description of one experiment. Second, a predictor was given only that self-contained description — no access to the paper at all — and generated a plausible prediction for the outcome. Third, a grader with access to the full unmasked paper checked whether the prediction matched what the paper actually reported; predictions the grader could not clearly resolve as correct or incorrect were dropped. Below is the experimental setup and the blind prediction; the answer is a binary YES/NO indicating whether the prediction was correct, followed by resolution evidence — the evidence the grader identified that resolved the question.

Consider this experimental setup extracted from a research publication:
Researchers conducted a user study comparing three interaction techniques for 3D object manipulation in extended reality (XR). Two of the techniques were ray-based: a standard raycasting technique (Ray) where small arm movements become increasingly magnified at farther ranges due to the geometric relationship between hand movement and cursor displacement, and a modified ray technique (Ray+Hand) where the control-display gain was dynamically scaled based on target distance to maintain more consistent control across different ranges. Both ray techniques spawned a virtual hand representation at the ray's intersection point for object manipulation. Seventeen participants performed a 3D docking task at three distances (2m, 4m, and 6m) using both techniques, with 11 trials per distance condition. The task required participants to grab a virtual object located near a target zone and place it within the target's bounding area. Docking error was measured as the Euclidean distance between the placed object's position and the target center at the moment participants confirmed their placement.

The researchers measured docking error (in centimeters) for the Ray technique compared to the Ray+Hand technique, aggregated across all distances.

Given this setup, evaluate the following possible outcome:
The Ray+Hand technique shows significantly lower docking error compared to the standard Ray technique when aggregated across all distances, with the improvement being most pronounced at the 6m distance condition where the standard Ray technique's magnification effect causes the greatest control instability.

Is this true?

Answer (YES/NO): NO